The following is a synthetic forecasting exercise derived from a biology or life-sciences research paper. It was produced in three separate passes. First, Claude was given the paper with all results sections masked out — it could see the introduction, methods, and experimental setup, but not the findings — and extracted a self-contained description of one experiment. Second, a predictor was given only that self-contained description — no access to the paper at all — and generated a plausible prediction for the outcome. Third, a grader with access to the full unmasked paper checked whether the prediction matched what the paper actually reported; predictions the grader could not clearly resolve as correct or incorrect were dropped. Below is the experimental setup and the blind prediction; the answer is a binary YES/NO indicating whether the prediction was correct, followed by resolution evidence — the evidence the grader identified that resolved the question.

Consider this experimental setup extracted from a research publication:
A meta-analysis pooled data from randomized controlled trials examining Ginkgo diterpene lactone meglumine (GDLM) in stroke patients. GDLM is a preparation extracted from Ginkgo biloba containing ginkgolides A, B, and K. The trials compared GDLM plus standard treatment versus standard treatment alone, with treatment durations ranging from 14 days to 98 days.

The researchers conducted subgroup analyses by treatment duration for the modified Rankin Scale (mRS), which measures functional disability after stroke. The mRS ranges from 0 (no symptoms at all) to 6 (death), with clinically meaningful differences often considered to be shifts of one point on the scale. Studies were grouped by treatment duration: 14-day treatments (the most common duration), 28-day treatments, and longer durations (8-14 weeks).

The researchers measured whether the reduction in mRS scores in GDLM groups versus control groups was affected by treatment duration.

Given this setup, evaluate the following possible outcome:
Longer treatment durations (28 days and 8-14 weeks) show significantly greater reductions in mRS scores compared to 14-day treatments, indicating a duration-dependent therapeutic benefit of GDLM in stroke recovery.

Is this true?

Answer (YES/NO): NO